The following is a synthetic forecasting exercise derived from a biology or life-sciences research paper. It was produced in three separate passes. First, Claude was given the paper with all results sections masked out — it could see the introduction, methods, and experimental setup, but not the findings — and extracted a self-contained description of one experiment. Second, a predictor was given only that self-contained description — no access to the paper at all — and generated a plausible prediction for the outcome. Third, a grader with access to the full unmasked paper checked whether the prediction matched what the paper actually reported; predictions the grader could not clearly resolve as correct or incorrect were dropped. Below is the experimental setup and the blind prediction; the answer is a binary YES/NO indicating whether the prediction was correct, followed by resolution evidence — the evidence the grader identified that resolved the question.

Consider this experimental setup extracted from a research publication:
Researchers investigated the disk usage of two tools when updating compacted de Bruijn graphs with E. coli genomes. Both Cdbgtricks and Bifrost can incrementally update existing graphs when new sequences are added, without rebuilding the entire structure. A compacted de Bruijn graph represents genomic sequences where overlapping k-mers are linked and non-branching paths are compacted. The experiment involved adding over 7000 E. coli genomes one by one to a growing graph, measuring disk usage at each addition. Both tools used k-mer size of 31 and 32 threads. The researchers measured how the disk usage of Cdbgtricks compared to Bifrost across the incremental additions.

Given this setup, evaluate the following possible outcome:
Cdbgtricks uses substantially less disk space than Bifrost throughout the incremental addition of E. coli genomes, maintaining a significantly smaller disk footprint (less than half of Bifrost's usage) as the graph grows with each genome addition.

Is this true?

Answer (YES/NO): NO